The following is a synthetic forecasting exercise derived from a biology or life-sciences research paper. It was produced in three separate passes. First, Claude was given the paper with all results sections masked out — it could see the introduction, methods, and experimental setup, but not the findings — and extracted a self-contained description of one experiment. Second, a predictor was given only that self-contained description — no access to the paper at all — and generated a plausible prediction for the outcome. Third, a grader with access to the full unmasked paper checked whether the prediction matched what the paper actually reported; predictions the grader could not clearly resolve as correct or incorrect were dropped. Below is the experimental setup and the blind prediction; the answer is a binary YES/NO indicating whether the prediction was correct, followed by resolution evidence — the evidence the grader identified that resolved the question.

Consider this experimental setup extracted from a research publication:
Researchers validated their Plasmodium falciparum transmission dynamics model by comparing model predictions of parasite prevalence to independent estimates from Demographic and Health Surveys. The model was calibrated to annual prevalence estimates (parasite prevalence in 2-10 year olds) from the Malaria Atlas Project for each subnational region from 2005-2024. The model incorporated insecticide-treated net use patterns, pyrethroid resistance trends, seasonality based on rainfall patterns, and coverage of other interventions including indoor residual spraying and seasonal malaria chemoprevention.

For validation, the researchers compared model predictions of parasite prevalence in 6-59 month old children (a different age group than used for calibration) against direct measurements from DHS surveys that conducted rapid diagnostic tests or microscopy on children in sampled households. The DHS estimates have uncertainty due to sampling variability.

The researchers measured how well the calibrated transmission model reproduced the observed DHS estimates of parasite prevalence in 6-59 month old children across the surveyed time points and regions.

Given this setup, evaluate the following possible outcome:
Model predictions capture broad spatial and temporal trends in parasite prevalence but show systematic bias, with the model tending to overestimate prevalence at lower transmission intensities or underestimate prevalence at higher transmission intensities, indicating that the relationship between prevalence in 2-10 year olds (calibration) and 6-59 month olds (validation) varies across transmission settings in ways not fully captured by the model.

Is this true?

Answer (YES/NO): NO